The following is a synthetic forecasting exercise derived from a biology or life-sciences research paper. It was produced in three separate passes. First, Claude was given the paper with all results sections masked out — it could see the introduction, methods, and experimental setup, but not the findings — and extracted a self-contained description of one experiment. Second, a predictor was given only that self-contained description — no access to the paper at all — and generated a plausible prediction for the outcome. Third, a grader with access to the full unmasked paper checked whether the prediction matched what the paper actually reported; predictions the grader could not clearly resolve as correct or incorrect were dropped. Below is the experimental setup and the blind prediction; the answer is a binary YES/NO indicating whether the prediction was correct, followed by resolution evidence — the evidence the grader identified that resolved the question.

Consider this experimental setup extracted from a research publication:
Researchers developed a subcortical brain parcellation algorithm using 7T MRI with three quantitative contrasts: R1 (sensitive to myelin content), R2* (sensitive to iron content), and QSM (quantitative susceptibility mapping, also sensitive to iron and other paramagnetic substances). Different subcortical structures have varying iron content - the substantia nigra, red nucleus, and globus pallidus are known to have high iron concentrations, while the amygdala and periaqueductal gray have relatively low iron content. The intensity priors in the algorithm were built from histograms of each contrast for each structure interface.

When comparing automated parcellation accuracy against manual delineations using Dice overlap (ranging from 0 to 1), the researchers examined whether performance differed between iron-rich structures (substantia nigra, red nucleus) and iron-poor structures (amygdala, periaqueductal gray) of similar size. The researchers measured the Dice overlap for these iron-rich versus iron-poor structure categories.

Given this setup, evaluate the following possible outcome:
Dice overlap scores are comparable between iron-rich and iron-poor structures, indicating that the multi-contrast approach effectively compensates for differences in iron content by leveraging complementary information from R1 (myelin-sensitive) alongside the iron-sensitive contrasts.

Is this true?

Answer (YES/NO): NO